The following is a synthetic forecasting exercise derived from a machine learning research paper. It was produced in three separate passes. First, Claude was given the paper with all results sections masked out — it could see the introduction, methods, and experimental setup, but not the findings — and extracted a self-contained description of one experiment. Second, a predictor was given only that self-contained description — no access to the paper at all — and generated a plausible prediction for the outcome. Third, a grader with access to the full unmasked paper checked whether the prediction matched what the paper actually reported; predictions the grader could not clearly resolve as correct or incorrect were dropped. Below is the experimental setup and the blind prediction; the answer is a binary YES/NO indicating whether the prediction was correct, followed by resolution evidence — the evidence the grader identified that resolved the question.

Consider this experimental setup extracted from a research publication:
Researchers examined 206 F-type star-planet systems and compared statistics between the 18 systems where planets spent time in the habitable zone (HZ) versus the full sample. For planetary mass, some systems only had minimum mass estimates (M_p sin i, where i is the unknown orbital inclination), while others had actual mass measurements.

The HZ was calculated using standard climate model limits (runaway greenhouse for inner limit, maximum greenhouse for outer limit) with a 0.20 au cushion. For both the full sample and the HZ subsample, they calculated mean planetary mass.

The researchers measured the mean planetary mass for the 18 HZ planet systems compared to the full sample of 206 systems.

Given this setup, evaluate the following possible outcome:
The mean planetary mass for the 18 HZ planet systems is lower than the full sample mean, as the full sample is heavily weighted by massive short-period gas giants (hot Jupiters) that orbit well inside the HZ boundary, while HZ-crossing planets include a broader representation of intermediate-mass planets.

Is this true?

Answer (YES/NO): NO